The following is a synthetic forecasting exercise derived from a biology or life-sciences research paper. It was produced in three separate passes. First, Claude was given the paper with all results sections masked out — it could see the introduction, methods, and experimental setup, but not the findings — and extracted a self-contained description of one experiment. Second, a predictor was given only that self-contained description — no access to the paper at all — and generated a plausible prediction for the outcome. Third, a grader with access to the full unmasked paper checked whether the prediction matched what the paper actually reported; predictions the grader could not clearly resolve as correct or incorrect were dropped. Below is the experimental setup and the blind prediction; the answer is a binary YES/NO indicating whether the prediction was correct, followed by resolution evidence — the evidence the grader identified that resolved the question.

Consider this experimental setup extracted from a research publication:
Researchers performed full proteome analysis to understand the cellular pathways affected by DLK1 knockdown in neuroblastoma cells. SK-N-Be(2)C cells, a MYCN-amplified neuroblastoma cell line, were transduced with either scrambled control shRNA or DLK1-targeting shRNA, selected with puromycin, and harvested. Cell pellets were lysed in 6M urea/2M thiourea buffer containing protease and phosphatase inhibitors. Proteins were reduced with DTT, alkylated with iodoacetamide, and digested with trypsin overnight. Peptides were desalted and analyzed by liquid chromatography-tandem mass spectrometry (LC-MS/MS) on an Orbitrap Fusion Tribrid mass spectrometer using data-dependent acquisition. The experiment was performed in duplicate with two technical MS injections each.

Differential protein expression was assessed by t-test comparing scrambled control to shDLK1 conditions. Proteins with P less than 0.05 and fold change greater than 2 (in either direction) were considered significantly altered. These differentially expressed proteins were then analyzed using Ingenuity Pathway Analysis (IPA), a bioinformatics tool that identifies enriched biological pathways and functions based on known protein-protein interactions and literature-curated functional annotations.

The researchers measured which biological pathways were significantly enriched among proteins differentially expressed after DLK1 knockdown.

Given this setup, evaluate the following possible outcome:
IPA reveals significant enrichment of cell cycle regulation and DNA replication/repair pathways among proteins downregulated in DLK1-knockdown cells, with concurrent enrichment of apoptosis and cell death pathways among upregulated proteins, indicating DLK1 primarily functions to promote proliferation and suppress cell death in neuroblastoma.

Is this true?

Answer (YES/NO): NO